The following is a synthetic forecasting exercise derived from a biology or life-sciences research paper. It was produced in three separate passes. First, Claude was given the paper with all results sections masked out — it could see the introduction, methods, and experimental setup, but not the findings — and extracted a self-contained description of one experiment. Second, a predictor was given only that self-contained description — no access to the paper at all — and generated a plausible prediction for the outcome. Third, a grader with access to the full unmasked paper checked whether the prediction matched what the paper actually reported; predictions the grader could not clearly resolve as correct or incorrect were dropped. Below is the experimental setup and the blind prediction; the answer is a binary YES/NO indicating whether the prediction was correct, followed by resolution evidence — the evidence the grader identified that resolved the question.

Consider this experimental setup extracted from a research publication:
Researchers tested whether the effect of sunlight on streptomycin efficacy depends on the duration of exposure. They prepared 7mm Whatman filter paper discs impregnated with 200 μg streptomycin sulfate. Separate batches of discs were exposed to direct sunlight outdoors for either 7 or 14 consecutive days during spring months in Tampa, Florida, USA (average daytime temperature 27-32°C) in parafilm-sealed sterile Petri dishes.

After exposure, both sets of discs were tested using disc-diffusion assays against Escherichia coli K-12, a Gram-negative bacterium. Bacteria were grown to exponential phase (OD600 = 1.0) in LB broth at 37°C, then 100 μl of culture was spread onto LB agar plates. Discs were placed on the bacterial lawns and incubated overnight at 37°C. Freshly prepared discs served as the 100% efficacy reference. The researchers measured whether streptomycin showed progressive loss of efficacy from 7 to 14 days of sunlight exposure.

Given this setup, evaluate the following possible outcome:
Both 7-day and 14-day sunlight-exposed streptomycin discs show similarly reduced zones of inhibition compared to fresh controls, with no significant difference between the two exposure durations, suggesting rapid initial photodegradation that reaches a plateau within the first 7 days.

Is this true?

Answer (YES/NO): NO